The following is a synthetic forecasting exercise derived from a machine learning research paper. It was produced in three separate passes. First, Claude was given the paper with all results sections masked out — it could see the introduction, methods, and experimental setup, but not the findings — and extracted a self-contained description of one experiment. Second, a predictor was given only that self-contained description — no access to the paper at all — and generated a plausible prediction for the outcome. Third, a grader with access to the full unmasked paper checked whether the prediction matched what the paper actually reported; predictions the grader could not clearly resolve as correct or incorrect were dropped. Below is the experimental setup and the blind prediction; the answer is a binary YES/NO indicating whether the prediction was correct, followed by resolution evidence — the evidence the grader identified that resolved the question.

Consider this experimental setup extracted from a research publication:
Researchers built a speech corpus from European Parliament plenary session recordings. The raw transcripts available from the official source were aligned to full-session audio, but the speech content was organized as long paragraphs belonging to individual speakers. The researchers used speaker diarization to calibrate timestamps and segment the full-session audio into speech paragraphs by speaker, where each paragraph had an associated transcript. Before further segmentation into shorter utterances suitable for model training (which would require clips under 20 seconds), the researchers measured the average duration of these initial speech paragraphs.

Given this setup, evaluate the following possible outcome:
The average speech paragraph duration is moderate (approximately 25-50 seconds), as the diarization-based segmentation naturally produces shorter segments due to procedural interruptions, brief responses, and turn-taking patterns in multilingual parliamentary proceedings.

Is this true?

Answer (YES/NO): NO